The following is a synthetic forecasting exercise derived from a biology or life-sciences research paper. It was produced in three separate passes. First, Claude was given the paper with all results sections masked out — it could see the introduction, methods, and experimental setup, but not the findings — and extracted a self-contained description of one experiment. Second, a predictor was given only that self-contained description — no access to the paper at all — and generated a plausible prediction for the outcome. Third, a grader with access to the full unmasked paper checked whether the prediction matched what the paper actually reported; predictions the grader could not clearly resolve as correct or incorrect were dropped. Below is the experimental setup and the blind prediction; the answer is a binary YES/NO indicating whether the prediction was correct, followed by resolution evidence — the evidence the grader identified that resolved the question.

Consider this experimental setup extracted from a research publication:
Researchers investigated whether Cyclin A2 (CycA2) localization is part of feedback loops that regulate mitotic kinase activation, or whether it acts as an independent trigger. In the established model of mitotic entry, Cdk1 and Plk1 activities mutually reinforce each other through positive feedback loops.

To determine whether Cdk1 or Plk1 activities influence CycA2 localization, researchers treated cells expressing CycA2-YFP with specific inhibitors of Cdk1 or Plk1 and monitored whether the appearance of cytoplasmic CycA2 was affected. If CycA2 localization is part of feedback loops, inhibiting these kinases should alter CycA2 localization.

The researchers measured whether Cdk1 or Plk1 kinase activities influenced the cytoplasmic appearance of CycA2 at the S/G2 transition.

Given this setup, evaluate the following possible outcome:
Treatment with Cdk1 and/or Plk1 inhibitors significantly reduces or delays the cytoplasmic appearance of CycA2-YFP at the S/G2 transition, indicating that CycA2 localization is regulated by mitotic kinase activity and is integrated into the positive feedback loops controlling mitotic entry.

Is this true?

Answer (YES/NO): NO